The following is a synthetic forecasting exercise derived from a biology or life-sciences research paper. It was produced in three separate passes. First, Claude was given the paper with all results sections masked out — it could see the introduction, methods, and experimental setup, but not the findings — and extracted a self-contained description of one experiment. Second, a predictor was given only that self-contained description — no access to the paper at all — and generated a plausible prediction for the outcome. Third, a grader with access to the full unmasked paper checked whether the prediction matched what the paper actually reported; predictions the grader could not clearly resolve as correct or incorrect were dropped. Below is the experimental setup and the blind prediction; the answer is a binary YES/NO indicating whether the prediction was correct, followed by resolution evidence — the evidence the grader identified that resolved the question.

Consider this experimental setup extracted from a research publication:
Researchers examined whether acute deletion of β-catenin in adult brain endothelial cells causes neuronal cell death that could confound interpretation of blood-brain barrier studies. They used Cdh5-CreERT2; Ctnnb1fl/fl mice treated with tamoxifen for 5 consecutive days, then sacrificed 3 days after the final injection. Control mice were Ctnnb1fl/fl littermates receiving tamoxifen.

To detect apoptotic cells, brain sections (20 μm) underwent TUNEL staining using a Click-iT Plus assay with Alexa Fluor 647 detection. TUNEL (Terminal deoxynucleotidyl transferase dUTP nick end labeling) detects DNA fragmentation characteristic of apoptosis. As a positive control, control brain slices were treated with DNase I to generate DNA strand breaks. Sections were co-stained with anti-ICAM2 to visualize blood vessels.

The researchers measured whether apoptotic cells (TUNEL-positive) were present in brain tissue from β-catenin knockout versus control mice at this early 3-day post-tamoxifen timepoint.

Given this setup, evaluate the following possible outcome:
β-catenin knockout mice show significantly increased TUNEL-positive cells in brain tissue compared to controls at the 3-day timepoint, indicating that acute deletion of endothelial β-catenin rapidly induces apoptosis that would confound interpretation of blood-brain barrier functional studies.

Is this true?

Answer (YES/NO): NO